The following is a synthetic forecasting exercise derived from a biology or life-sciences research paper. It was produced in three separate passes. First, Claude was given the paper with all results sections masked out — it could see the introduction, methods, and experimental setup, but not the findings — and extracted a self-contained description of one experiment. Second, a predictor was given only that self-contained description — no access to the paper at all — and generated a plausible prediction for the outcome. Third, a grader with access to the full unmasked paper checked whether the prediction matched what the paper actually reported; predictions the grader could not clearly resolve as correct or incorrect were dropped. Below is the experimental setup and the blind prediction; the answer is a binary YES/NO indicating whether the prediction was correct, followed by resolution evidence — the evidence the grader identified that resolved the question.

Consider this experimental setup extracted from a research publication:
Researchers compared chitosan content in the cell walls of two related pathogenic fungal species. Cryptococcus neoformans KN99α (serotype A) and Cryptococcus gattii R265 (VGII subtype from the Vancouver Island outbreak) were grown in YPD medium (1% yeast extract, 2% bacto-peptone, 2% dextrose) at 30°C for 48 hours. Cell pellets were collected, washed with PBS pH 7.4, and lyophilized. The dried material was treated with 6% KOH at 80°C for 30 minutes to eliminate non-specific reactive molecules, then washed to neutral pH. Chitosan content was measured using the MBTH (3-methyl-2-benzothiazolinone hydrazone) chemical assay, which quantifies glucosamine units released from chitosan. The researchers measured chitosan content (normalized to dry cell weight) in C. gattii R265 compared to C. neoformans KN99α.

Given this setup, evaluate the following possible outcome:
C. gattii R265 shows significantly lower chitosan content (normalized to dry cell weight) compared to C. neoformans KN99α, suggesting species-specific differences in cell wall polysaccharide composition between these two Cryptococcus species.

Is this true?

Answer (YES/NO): NO